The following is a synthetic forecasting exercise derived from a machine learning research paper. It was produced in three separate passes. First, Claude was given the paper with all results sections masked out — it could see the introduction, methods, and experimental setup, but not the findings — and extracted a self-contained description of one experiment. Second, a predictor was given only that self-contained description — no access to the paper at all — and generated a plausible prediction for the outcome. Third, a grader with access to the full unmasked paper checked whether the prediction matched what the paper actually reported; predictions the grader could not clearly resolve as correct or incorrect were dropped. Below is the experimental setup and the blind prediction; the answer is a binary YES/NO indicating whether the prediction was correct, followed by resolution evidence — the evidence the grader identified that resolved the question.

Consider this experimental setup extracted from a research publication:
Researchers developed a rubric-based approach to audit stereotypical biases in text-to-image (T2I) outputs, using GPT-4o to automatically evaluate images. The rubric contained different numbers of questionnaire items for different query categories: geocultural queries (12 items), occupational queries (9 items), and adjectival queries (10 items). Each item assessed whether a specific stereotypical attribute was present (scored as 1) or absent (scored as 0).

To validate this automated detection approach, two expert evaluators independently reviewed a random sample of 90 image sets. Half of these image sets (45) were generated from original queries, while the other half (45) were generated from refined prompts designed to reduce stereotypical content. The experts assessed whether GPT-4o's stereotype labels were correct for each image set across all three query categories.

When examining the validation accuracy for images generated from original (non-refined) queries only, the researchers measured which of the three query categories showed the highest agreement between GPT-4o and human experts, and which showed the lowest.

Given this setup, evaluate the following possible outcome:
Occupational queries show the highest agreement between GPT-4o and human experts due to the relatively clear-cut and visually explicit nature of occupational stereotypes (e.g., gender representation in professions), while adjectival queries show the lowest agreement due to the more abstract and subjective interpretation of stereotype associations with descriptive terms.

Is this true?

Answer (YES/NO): YES